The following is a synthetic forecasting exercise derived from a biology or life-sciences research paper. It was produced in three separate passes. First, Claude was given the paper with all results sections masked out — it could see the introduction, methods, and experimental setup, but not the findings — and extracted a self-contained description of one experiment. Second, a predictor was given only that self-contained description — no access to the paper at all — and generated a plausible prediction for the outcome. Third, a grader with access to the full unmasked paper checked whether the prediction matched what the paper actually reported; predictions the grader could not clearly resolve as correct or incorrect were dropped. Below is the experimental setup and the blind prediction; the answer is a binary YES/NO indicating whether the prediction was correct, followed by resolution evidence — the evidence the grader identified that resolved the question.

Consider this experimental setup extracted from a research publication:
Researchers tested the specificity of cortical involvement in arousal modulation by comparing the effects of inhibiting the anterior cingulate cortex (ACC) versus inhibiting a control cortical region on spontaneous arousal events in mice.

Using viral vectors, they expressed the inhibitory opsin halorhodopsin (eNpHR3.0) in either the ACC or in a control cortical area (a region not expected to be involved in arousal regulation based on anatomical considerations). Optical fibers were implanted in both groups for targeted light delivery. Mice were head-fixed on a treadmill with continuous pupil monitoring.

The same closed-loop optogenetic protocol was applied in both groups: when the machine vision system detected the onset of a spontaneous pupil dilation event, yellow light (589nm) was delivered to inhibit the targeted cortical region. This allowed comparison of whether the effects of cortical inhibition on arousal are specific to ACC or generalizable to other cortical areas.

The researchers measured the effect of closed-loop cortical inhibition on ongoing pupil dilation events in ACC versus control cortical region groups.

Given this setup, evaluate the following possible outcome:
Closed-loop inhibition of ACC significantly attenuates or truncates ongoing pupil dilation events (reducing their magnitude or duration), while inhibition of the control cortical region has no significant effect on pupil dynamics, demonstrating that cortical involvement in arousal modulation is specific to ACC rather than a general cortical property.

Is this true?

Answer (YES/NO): YES